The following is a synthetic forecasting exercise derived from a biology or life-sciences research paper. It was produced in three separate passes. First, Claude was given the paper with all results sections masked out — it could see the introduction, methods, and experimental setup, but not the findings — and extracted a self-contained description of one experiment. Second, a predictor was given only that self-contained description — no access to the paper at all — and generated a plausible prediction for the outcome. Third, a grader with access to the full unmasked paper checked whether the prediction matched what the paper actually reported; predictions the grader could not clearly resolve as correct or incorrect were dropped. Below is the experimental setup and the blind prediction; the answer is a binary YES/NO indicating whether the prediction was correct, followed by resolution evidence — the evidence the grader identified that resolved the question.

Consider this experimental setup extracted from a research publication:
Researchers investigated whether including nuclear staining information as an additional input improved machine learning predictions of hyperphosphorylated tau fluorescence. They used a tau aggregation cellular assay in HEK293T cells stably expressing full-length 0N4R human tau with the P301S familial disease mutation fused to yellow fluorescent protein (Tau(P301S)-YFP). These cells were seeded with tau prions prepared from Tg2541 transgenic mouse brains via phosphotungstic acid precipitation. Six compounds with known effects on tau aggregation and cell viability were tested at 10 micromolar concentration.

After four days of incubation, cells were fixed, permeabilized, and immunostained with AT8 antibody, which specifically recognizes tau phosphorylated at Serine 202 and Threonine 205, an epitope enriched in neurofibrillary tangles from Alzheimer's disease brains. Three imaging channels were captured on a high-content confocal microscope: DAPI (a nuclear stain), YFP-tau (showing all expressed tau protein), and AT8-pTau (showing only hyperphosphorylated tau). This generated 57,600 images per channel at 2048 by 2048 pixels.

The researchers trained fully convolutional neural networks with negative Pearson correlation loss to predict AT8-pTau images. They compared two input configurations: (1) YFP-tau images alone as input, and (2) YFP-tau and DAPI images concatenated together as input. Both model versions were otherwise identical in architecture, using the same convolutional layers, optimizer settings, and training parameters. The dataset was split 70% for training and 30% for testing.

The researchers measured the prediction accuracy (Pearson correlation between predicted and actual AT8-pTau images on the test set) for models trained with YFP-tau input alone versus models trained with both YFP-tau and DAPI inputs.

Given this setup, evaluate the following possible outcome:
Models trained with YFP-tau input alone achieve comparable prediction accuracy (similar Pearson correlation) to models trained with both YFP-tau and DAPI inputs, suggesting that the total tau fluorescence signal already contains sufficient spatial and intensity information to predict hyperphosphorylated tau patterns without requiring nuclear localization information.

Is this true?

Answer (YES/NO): NO